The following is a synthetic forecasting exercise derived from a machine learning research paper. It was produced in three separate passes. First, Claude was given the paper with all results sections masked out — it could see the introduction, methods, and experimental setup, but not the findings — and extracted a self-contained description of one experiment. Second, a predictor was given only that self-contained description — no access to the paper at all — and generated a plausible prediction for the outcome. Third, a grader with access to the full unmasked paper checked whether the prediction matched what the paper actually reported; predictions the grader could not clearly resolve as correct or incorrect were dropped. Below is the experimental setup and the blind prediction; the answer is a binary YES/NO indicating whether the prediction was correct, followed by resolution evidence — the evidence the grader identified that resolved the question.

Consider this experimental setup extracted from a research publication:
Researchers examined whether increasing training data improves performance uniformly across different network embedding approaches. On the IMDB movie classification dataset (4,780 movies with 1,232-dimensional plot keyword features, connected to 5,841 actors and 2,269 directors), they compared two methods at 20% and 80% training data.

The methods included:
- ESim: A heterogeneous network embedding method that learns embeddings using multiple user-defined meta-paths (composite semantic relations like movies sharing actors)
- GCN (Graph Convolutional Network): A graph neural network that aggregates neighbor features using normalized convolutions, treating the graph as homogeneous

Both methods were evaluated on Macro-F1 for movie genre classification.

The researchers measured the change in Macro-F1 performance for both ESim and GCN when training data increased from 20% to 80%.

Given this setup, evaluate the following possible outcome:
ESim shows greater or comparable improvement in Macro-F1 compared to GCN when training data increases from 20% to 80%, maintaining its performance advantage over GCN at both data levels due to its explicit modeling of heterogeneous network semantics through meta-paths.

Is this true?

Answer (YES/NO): NO